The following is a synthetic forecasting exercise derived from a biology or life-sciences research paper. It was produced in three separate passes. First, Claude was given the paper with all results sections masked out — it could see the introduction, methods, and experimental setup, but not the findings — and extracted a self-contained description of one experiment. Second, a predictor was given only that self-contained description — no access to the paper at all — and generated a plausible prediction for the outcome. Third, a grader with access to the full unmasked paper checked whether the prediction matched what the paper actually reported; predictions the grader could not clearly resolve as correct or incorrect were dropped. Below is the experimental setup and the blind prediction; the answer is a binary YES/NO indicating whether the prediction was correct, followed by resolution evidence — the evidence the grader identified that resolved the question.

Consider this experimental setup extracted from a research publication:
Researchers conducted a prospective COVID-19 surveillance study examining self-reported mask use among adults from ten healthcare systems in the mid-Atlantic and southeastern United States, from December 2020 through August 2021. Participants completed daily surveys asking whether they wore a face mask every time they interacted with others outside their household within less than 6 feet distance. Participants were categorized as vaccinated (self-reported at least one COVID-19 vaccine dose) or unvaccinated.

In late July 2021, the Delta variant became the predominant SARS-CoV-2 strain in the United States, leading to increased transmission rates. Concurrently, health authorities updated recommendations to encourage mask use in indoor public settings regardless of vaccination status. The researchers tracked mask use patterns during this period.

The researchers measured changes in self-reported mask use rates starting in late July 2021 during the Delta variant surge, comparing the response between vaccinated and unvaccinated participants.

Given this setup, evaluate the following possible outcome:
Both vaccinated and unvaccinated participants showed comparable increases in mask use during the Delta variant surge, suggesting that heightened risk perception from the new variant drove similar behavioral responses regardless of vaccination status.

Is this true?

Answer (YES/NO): NO